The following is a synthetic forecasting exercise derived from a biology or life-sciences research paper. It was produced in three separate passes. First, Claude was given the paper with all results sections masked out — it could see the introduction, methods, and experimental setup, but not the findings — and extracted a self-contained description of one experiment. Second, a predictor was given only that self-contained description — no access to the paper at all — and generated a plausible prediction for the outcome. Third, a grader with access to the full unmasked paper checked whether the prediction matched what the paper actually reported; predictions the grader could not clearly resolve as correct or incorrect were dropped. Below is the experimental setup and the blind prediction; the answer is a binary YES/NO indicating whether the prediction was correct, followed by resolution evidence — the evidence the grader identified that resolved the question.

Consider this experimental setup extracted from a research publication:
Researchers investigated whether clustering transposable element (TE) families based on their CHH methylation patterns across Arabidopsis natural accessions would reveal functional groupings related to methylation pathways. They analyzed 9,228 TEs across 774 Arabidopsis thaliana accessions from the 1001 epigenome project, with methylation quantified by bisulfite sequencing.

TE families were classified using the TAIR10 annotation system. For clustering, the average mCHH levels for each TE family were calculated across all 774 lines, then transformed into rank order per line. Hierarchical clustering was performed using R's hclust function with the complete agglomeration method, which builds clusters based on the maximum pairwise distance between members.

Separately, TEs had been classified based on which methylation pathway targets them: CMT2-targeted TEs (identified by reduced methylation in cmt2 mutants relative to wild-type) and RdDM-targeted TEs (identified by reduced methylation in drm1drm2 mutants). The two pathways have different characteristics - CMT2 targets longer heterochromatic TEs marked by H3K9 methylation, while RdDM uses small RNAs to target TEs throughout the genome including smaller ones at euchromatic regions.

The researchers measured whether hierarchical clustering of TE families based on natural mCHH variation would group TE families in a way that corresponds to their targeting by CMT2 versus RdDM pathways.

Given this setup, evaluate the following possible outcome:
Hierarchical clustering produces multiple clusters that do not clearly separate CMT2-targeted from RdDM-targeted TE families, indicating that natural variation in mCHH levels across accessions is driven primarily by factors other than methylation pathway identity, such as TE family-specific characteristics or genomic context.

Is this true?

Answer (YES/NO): NO